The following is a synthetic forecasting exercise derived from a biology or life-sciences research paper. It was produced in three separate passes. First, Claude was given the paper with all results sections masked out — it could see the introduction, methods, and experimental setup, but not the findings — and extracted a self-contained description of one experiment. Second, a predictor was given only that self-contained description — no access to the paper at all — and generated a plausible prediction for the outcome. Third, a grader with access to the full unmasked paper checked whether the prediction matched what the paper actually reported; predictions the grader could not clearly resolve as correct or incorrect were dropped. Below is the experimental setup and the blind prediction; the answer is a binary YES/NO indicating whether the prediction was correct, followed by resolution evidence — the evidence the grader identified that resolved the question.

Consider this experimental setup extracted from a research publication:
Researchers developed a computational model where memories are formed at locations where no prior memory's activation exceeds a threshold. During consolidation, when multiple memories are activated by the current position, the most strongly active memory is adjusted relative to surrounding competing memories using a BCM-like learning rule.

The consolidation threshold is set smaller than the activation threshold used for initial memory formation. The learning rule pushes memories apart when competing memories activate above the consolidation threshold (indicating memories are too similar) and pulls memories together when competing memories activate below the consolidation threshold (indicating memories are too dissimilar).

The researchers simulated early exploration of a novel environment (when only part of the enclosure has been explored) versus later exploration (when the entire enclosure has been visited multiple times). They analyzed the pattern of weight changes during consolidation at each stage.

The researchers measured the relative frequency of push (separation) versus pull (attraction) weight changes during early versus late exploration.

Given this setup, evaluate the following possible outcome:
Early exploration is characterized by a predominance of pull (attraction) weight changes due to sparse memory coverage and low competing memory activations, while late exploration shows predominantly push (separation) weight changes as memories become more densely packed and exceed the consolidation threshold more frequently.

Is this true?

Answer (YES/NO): NO